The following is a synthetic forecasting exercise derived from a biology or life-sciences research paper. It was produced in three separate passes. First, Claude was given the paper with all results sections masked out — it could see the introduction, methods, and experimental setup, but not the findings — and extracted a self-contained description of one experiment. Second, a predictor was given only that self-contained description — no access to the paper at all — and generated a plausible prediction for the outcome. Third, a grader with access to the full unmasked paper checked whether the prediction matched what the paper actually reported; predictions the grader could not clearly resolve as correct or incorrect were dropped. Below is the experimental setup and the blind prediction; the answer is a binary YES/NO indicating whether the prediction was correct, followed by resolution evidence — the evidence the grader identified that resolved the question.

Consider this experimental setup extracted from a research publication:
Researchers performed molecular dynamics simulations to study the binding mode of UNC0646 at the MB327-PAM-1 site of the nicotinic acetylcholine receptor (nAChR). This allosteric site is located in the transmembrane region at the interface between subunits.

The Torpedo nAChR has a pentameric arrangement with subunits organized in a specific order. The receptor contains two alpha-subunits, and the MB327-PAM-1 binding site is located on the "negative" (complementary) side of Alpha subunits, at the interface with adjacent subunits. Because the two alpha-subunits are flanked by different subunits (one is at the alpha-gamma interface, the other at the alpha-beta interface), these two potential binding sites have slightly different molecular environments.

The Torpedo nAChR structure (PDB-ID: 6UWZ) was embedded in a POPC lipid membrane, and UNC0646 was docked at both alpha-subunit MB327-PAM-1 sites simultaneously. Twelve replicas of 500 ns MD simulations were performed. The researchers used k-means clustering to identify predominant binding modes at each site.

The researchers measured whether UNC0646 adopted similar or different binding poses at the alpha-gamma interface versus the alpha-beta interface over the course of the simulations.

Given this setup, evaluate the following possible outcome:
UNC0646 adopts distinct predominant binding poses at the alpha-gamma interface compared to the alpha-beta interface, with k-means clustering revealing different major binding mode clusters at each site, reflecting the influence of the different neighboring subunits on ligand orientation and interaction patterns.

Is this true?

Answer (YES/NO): NO